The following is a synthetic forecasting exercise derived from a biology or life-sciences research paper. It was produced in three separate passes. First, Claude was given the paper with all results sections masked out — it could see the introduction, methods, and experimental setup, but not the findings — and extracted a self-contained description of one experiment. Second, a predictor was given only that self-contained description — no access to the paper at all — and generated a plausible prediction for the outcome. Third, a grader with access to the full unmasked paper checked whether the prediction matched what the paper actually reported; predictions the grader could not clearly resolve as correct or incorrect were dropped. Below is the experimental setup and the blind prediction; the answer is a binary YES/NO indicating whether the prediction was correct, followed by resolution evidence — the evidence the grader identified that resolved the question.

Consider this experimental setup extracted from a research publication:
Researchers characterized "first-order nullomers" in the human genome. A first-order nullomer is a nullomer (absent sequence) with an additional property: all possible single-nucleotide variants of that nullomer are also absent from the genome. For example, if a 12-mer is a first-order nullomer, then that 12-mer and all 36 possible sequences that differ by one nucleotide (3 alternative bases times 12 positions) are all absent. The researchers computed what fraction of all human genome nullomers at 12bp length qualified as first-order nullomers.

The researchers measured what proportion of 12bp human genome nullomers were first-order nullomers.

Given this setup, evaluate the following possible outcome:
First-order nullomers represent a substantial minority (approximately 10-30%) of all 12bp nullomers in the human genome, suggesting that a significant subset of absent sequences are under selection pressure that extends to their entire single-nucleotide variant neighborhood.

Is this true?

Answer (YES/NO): NO